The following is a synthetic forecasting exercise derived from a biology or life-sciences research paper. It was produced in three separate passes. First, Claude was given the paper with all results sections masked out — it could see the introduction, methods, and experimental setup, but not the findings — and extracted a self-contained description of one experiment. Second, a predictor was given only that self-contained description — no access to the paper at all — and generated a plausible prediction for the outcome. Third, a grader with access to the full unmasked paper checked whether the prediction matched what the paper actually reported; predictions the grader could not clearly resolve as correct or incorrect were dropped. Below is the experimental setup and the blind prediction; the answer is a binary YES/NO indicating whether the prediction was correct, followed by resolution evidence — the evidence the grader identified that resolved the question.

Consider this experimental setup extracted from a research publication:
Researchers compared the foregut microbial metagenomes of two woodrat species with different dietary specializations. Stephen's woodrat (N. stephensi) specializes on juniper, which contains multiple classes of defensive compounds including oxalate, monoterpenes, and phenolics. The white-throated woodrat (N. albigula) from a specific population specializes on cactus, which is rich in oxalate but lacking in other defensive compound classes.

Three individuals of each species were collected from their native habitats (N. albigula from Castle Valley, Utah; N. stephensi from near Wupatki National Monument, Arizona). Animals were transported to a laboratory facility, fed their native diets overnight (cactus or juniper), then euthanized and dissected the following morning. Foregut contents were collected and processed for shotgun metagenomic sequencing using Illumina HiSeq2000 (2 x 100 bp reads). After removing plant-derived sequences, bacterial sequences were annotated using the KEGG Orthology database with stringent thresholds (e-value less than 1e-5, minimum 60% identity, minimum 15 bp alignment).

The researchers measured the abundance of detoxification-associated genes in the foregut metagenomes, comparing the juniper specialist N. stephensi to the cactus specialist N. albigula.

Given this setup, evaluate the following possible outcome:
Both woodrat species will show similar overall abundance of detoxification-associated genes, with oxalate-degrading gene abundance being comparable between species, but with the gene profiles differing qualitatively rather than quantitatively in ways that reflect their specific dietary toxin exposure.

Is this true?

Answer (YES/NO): NO